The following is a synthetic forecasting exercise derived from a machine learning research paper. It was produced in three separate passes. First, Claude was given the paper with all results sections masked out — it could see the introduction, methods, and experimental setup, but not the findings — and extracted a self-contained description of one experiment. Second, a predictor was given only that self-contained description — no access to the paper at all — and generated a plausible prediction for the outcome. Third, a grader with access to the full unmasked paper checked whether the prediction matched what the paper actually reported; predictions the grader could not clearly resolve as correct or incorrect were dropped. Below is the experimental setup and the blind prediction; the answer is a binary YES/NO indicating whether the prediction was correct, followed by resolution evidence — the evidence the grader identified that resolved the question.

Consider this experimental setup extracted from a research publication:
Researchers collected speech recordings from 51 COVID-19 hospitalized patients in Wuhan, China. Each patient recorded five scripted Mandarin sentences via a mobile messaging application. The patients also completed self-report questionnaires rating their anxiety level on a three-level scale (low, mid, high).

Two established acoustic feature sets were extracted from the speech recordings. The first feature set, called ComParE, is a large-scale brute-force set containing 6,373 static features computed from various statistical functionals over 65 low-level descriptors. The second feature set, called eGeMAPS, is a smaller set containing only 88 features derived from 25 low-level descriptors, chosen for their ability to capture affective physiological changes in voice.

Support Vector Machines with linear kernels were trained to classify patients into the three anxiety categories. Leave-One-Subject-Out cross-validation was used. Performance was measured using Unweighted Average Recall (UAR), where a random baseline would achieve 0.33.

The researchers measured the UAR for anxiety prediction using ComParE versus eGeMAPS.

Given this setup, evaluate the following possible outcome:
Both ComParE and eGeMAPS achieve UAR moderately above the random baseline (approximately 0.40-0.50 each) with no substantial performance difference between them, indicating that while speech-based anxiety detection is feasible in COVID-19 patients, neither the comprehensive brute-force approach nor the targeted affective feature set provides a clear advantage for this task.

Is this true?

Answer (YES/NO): NO